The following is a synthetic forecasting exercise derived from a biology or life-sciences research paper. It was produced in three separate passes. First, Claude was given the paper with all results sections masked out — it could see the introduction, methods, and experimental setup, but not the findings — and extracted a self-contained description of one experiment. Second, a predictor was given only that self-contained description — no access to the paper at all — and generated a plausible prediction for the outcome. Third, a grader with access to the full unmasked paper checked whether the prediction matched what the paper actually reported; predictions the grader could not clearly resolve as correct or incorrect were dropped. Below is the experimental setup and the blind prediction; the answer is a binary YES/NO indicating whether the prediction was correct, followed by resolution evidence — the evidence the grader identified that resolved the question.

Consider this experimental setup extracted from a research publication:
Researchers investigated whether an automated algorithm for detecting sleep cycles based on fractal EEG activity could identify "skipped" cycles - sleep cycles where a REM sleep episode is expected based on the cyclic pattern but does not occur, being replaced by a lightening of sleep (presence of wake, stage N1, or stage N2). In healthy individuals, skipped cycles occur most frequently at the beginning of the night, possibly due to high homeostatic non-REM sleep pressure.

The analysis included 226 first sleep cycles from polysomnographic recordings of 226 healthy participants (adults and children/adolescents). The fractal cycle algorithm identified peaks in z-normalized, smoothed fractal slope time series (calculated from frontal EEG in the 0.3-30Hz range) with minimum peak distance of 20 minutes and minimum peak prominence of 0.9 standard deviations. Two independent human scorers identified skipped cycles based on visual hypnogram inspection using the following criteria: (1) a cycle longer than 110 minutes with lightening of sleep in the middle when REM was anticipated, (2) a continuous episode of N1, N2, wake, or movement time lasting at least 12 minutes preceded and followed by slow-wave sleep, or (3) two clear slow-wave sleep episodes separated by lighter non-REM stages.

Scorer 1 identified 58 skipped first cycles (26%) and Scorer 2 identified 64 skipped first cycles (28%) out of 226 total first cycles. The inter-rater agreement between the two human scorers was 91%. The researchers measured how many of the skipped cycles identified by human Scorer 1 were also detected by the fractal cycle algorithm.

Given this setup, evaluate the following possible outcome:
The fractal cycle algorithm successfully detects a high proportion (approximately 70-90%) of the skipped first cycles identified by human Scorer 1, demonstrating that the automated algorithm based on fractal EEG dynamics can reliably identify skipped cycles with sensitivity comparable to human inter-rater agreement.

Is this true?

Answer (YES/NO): NO